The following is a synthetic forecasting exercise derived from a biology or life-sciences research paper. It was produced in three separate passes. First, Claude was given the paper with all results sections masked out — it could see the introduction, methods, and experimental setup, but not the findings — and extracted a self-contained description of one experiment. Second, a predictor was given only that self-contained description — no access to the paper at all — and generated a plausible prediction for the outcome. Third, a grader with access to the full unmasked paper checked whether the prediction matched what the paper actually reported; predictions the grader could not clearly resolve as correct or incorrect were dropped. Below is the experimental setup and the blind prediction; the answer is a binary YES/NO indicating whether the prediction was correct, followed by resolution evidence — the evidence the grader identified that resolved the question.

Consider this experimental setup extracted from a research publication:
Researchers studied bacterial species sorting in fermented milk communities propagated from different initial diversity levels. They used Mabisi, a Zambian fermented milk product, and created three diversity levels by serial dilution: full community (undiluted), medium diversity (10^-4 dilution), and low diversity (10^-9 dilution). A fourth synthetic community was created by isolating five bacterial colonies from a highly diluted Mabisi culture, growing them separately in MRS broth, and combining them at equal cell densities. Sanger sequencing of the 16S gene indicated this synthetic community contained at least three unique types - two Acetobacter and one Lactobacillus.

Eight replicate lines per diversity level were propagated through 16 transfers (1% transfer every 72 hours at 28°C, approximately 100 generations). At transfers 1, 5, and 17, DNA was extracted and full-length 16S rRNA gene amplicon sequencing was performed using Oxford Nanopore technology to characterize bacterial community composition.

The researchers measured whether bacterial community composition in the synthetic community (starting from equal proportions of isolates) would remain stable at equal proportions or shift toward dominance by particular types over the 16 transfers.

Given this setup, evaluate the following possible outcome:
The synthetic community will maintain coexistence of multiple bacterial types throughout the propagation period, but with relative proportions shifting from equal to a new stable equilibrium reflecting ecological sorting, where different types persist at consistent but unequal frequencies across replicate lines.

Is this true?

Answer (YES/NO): NO